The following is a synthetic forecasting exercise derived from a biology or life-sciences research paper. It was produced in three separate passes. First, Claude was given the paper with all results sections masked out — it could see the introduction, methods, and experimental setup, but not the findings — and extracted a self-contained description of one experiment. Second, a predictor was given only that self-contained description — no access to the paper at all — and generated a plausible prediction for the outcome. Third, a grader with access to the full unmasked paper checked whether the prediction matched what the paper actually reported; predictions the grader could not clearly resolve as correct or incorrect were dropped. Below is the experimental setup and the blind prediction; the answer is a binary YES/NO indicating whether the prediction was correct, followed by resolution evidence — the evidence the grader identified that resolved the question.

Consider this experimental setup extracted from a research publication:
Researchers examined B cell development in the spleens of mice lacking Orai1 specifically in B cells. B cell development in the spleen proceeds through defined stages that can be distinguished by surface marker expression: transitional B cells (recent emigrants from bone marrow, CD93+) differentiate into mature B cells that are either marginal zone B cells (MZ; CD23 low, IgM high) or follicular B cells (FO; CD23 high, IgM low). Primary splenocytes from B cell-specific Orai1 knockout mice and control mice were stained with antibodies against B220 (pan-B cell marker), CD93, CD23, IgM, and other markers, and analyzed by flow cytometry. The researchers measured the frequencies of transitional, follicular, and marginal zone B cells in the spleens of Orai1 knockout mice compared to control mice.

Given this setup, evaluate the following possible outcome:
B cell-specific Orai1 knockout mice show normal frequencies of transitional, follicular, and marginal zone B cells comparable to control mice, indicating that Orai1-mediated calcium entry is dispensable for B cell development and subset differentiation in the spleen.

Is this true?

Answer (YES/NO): YES